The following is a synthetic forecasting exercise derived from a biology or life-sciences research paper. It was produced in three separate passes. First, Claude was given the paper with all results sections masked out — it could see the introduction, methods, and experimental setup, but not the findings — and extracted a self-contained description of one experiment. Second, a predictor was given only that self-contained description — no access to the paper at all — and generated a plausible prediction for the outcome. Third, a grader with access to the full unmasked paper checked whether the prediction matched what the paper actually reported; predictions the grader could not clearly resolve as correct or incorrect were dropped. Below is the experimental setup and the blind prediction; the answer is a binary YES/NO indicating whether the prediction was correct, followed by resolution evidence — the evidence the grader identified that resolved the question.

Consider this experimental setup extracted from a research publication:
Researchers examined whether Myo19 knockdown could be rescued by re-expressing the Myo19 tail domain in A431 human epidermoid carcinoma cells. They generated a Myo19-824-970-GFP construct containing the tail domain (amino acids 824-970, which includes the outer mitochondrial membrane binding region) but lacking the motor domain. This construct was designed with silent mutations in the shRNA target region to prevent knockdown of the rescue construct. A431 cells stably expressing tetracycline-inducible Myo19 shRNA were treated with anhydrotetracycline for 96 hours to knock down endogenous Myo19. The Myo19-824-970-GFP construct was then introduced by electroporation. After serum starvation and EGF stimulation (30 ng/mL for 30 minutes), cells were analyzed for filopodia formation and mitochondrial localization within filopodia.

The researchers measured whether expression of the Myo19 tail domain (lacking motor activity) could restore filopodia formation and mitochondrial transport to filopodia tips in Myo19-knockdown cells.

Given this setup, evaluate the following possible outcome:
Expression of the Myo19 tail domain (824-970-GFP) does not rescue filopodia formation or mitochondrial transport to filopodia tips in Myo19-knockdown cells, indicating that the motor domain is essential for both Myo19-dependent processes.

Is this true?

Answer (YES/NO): YES